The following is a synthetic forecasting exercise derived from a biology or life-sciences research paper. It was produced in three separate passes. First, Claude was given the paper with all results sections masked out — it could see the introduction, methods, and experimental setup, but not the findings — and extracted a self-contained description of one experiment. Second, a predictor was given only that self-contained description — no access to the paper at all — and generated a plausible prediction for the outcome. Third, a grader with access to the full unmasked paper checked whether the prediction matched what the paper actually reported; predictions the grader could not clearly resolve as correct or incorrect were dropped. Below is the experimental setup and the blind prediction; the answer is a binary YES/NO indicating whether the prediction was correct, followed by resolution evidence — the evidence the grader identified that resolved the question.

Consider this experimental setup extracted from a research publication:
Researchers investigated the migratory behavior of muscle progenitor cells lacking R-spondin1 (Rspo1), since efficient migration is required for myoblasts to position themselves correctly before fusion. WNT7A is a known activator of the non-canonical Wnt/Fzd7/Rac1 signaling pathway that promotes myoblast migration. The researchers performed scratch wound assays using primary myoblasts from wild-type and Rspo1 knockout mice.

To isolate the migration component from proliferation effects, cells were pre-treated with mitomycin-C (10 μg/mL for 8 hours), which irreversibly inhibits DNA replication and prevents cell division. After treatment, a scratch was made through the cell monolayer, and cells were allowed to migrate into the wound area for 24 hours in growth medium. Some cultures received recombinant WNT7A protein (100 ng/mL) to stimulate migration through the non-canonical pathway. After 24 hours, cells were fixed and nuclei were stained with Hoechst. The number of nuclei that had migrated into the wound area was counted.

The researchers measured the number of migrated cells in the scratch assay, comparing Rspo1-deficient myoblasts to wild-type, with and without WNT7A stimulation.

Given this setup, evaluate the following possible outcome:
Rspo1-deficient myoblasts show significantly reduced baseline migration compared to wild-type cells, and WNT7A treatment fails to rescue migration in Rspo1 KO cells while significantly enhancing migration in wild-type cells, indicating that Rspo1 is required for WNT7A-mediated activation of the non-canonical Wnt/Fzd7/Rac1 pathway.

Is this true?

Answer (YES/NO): NO